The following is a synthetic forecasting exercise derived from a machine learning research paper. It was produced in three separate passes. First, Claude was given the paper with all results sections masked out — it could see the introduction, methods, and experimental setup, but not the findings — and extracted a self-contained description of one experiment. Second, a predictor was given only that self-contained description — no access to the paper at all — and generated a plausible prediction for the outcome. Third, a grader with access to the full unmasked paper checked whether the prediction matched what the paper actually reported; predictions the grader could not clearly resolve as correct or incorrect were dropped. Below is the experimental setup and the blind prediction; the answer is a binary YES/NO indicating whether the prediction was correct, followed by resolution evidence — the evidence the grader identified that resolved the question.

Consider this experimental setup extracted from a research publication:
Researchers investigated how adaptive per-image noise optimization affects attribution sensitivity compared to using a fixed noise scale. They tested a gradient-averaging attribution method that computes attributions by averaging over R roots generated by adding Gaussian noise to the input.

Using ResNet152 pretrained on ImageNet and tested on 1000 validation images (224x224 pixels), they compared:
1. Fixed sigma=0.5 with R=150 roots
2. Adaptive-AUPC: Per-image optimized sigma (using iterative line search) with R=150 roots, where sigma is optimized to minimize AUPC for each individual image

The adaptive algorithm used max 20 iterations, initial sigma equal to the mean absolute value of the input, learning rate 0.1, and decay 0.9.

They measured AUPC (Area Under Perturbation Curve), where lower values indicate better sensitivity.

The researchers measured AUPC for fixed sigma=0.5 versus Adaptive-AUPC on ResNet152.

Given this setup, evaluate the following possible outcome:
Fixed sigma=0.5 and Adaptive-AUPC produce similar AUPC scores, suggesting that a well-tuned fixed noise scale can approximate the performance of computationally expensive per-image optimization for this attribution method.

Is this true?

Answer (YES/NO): NO